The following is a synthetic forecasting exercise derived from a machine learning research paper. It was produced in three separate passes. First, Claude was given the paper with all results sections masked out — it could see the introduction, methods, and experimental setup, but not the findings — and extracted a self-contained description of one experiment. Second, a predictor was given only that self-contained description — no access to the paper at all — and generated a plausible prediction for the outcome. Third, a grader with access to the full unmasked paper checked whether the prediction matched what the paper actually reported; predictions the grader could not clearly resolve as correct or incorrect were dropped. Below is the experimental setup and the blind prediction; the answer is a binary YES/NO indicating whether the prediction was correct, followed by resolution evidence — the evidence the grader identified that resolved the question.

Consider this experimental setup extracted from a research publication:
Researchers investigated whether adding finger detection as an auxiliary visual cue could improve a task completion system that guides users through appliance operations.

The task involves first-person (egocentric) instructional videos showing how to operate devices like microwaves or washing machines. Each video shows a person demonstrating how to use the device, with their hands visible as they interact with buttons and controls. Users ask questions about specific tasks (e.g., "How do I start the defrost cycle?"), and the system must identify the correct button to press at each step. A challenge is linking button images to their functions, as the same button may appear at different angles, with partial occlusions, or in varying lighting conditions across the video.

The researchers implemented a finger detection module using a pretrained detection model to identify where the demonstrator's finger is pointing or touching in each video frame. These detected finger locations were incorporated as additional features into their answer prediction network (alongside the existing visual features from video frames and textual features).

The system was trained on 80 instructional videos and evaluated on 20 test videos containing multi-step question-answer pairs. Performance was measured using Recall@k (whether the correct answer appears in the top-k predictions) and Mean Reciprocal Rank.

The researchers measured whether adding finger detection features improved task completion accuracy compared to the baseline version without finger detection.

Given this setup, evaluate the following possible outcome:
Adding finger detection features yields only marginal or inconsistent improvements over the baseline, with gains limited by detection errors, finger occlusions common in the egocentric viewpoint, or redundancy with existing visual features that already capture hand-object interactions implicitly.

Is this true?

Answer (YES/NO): NO